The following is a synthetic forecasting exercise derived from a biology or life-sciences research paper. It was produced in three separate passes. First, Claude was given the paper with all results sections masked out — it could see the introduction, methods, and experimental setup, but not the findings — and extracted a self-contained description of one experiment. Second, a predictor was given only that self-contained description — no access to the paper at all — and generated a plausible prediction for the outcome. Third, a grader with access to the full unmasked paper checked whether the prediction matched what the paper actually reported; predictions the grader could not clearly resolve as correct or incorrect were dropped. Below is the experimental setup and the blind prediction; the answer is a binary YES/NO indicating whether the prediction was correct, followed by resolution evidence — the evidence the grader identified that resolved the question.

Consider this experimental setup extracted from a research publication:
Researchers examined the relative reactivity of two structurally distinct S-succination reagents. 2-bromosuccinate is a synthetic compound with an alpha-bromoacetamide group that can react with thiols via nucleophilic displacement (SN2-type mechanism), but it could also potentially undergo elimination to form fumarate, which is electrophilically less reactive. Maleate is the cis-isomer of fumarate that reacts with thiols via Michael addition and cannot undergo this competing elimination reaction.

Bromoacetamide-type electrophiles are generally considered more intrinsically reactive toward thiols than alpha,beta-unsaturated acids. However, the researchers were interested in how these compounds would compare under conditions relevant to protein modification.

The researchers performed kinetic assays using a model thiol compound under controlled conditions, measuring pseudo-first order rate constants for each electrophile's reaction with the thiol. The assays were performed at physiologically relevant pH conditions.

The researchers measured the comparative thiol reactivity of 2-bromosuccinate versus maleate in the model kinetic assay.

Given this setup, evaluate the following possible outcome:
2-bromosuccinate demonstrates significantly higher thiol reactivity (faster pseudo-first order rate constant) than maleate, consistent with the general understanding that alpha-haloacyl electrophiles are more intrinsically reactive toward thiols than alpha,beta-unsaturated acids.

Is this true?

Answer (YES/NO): NO